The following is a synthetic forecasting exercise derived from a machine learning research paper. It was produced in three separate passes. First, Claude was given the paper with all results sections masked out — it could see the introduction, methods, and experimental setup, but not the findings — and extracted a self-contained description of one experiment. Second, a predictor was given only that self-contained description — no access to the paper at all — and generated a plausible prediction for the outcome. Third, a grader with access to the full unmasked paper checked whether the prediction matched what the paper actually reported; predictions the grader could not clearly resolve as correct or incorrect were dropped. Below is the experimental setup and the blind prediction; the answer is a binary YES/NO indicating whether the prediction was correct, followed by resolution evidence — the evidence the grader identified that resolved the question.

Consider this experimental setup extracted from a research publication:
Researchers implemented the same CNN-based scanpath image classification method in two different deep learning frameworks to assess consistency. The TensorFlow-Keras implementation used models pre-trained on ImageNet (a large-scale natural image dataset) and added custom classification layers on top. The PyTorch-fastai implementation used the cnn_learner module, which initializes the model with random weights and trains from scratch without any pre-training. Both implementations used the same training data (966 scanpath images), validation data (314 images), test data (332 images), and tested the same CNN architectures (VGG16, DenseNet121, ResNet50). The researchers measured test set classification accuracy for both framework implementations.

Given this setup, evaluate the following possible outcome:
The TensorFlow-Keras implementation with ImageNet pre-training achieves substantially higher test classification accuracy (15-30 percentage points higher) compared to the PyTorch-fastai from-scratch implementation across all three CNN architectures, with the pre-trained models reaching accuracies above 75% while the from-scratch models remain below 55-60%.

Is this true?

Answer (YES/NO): NO